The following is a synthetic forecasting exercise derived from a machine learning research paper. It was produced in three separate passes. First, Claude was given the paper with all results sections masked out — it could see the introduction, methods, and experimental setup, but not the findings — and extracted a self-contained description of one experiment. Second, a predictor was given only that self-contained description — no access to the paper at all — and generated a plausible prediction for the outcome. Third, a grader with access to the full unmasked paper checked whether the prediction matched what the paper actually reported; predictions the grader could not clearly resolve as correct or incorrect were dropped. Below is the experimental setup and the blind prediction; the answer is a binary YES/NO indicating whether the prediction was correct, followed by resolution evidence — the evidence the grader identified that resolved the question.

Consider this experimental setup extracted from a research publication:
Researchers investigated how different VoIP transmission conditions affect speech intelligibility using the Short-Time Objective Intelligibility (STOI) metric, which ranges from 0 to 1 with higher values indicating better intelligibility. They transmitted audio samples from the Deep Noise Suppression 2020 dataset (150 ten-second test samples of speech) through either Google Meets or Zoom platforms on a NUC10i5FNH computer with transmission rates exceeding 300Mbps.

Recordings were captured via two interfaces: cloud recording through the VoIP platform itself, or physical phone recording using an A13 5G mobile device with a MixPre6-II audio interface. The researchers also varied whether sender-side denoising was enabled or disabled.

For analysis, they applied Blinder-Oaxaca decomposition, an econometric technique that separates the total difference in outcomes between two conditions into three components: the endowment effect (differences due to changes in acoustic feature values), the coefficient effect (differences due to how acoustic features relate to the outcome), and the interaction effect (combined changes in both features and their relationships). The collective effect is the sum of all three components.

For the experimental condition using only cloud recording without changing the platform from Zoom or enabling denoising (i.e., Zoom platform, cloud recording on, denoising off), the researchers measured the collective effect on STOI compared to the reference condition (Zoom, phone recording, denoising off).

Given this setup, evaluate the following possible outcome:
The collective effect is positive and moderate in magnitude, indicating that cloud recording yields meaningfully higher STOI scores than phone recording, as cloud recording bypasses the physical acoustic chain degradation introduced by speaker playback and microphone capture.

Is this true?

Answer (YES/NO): NO